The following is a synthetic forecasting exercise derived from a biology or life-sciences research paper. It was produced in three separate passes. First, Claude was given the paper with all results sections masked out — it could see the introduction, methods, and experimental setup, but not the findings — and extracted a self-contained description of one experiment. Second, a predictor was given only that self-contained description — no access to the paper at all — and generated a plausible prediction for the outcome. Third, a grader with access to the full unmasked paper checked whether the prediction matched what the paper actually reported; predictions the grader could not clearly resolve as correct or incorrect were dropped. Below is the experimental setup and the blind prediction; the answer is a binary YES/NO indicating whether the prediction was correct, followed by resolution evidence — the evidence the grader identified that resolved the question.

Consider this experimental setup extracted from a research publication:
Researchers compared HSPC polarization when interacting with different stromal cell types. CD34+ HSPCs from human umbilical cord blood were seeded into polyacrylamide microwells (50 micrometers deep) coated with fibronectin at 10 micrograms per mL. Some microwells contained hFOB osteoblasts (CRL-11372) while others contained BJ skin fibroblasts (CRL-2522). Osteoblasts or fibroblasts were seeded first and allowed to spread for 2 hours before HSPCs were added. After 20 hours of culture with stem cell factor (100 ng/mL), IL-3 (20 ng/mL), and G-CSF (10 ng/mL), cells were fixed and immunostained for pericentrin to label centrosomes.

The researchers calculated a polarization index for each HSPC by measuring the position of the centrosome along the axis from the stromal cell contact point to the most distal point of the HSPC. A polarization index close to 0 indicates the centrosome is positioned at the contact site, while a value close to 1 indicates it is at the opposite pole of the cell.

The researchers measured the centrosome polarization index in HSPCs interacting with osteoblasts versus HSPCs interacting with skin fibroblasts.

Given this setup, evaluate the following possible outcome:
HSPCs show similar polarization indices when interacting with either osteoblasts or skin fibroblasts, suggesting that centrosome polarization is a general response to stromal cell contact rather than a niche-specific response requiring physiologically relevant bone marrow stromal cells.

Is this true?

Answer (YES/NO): NO